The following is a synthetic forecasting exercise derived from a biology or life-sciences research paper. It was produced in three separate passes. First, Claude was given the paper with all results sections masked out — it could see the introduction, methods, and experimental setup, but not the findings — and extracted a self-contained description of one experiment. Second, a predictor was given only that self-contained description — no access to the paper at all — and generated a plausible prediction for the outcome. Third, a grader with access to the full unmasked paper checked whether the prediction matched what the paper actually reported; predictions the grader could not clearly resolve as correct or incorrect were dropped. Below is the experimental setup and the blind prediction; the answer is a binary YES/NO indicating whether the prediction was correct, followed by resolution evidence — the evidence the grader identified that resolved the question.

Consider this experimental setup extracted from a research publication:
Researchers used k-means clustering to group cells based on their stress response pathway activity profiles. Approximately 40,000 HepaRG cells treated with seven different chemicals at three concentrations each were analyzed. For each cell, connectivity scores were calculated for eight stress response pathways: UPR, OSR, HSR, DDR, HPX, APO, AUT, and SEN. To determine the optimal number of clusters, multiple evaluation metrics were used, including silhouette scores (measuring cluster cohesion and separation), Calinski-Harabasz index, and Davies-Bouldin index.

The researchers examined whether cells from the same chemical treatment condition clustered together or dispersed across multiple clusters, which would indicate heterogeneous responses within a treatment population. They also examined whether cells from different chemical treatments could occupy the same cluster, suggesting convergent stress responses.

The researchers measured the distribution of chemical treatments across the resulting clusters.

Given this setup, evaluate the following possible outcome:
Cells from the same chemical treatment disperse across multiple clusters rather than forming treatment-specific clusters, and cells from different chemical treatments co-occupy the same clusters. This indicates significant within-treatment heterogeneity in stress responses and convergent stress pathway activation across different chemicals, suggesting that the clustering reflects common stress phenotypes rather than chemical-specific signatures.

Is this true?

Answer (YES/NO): YES